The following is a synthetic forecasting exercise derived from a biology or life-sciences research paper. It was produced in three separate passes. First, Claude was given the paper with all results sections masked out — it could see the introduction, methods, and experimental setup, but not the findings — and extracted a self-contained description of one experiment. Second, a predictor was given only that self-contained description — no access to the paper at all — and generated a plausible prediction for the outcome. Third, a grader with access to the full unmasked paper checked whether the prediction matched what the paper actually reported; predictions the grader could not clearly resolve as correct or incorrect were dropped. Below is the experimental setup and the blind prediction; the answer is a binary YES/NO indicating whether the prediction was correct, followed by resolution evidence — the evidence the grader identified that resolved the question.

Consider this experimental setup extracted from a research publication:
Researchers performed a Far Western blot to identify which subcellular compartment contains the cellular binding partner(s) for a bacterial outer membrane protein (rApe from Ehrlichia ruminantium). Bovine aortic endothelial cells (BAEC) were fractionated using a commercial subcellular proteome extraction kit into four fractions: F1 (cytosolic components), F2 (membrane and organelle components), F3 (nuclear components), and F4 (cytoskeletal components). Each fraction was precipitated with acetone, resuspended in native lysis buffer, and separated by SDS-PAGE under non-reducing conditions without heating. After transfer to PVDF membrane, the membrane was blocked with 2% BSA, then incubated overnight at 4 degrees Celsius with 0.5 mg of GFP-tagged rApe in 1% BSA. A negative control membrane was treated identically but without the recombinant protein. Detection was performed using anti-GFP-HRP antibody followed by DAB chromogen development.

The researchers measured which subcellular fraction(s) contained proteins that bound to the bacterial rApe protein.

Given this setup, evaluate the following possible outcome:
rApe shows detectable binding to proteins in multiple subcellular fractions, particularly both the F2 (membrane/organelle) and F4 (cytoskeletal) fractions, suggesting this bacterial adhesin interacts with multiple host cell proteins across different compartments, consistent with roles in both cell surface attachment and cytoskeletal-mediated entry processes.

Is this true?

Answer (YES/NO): NO